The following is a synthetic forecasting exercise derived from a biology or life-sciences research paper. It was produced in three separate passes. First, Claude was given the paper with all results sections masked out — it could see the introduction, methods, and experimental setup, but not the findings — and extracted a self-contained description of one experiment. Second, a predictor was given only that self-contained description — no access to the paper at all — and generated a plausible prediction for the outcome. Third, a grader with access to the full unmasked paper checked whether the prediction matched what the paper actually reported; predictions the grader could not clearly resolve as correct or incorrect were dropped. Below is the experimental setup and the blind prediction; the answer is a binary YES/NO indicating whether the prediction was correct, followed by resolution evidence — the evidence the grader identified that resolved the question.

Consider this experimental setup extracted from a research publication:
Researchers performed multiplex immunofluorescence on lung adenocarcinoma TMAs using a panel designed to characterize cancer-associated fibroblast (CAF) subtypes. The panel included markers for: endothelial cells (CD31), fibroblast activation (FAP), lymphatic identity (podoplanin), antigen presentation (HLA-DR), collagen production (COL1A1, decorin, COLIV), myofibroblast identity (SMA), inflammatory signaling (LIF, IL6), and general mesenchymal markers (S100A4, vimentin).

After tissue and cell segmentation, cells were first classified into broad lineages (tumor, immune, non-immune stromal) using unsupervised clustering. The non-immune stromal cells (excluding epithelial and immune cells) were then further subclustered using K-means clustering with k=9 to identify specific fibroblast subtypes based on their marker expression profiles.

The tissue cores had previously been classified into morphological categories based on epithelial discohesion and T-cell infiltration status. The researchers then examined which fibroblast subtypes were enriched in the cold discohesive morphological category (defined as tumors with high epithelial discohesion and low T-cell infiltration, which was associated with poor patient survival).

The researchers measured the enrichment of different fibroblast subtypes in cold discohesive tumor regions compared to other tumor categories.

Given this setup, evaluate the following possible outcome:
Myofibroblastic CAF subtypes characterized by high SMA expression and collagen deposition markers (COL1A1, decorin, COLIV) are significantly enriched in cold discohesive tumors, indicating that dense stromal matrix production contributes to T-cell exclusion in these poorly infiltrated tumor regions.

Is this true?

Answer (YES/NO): NO